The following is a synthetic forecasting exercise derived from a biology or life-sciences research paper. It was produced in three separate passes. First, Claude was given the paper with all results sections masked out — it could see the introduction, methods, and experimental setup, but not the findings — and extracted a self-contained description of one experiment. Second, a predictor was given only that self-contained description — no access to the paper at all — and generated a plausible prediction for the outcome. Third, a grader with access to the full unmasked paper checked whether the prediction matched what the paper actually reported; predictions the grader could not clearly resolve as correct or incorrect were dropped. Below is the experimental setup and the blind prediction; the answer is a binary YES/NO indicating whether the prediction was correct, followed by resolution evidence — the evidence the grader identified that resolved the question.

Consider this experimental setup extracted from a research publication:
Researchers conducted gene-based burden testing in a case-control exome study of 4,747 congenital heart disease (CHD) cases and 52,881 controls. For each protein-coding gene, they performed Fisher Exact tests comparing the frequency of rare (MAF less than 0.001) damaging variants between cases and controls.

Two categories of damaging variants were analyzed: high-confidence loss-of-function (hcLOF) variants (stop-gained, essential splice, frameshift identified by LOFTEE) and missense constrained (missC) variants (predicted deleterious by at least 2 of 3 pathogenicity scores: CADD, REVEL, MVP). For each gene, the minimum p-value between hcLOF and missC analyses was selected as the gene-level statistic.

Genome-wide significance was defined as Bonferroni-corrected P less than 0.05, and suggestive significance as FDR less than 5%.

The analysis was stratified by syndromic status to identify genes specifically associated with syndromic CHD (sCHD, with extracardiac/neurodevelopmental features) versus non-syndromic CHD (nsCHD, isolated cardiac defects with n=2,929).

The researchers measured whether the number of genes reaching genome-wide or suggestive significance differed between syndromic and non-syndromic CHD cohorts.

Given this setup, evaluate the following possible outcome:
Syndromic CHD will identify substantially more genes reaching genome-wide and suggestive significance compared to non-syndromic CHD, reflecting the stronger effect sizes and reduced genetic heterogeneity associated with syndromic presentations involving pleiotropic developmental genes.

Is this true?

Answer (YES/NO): YES